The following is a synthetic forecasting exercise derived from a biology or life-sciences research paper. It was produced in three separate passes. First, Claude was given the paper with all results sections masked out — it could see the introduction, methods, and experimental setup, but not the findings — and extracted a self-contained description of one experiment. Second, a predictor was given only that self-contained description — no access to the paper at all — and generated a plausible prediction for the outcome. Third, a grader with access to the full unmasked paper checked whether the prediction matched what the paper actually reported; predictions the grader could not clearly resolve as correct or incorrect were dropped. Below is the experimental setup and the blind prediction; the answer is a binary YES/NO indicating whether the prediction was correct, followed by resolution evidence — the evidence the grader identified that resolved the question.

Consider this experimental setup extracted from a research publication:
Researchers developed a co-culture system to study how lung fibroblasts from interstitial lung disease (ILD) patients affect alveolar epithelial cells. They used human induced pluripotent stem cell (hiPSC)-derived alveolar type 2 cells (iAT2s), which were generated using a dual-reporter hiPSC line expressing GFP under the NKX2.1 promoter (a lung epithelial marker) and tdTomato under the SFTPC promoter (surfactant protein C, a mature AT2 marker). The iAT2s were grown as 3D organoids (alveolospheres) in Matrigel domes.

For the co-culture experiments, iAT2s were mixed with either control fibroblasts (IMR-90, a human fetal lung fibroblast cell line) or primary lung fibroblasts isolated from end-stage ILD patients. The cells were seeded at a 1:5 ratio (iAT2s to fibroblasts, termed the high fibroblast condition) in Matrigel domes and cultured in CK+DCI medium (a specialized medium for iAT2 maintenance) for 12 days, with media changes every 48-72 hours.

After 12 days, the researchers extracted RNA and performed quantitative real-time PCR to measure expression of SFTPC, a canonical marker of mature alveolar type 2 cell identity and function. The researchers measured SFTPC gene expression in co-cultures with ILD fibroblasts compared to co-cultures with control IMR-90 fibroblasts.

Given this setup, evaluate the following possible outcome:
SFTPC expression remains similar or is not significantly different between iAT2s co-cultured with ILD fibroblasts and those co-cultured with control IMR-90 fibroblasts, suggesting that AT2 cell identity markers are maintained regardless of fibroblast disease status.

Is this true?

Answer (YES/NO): NO